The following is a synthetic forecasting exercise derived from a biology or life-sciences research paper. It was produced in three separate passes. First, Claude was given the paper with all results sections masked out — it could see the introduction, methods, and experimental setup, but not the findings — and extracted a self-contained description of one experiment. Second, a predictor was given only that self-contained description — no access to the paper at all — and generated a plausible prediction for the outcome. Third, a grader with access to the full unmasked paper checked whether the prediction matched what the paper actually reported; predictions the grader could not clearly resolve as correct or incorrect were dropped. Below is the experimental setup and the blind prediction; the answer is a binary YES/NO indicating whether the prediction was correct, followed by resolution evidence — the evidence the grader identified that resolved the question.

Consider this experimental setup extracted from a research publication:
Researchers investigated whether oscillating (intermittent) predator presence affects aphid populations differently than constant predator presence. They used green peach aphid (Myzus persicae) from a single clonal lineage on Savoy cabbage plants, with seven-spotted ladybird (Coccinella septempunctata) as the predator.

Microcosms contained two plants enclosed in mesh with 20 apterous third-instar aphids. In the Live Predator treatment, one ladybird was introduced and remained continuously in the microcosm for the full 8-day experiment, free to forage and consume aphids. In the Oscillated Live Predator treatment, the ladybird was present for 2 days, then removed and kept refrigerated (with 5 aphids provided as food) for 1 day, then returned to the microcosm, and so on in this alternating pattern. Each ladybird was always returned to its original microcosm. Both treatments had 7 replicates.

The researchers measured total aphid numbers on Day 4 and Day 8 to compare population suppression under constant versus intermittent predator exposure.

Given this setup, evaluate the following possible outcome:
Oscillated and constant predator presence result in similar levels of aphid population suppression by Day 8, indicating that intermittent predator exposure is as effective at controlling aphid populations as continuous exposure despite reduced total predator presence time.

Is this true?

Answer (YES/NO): NO